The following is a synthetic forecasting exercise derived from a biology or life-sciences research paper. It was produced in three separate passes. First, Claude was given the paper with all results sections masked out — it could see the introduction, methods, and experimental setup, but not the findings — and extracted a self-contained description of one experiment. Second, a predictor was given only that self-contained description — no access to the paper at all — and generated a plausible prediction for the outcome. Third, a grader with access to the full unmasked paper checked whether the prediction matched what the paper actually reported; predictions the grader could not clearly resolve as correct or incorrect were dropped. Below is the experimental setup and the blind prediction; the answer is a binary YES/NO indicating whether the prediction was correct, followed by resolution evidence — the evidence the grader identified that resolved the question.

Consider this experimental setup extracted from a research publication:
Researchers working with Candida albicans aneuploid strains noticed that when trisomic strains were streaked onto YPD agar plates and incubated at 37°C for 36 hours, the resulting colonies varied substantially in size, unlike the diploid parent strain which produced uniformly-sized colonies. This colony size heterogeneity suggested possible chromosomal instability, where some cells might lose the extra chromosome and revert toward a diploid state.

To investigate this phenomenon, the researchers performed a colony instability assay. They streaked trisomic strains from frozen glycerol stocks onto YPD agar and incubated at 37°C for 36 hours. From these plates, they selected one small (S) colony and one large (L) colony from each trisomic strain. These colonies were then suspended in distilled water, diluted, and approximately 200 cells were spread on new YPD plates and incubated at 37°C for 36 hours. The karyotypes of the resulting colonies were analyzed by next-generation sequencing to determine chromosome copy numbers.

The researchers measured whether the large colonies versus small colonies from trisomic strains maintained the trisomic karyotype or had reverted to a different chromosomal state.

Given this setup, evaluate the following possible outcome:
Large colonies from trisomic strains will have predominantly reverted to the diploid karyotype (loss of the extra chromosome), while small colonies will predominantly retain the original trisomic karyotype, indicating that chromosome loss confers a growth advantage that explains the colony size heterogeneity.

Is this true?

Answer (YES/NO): YES